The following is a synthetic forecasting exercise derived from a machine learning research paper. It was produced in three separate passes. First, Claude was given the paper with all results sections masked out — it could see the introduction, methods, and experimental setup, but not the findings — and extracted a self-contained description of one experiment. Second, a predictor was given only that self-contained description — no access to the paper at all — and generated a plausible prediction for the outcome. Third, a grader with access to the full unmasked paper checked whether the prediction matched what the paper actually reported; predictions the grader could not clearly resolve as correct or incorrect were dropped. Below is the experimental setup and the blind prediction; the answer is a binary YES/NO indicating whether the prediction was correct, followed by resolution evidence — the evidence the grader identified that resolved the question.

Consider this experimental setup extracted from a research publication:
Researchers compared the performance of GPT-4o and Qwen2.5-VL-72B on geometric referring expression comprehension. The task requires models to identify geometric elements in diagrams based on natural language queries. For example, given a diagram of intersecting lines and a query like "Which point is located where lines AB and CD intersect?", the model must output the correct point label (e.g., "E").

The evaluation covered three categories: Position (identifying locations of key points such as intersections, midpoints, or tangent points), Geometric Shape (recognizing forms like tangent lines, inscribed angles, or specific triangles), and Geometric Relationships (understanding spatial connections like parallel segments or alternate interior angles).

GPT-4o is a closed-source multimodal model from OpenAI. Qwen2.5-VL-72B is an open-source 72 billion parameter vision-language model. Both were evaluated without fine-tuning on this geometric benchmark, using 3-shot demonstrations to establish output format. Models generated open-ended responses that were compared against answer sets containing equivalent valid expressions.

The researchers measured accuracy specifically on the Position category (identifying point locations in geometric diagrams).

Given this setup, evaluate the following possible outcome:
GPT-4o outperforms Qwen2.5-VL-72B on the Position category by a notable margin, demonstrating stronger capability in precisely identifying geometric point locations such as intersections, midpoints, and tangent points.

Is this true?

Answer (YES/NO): NO